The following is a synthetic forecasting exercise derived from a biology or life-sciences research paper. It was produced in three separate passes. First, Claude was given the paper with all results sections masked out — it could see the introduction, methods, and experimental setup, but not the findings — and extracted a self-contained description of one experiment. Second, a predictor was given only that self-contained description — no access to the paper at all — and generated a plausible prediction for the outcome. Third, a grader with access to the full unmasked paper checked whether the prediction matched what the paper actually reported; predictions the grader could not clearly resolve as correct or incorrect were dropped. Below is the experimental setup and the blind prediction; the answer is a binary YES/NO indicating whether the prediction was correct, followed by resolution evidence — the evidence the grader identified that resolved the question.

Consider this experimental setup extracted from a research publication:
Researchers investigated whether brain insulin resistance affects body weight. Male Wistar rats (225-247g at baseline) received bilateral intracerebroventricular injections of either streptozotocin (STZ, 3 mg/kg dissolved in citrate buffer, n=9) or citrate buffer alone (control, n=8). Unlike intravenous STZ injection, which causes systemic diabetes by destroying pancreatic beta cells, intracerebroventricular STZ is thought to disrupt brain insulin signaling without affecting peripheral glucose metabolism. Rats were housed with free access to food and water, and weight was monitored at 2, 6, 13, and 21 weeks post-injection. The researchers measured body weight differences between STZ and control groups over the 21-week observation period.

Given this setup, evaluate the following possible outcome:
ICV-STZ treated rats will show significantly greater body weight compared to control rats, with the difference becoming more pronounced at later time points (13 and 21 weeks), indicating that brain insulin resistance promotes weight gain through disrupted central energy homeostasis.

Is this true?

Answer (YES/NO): NO